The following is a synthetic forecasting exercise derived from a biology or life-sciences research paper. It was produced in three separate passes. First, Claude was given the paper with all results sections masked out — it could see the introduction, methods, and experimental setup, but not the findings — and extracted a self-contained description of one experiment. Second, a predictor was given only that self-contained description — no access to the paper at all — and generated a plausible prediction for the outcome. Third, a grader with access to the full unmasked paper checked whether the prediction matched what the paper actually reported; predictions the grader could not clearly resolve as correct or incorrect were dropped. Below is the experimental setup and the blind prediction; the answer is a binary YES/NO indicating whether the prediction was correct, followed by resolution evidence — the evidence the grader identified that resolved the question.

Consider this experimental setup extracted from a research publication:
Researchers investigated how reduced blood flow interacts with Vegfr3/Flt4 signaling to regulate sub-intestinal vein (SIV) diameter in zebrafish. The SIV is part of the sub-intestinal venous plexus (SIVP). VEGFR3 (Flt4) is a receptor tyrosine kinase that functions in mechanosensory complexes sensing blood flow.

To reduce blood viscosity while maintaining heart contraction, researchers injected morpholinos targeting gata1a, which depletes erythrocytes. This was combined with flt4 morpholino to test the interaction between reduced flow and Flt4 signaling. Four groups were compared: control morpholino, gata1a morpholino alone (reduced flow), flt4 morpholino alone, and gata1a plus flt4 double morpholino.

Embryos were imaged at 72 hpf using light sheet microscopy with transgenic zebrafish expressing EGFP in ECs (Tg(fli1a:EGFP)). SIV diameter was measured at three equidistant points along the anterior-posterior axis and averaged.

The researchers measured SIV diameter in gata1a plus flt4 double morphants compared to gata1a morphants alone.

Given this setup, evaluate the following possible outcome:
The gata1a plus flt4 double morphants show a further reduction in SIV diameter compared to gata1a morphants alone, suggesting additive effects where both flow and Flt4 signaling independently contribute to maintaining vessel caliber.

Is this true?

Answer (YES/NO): NO